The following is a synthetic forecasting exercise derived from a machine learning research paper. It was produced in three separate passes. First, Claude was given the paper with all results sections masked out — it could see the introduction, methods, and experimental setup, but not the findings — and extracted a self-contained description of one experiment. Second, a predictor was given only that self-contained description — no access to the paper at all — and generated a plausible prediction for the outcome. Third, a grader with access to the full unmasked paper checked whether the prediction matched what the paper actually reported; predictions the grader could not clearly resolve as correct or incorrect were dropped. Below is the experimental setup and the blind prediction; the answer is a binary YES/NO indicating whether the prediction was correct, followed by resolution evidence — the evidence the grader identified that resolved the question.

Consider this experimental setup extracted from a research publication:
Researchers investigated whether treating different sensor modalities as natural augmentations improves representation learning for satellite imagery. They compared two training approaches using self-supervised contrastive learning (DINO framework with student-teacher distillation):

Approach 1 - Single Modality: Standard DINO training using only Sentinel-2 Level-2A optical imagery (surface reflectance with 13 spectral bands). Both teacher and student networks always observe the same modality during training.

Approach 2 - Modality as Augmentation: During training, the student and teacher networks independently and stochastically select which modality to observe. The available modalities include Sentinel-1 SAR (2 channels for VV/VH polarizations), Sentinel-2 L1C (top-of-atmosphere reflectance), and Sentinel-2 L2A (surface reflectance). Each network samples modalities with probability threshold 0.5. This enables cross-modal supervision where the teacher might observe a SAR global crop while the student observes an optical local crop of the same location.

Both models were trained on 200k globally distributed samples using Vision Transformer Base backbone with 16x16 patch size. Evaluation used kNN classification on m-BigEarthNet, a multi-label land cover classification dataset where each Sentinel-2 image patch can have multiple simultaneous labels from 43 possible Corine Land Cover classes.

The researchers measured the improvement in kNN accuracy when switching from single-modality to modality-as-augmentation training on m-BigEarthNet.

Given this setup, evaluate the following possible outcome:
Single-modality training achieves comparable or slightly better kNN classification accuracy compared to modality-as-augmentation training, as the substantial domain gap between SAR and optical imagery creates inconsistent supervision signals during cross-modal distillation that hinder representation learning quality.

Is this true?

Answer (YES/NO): NO